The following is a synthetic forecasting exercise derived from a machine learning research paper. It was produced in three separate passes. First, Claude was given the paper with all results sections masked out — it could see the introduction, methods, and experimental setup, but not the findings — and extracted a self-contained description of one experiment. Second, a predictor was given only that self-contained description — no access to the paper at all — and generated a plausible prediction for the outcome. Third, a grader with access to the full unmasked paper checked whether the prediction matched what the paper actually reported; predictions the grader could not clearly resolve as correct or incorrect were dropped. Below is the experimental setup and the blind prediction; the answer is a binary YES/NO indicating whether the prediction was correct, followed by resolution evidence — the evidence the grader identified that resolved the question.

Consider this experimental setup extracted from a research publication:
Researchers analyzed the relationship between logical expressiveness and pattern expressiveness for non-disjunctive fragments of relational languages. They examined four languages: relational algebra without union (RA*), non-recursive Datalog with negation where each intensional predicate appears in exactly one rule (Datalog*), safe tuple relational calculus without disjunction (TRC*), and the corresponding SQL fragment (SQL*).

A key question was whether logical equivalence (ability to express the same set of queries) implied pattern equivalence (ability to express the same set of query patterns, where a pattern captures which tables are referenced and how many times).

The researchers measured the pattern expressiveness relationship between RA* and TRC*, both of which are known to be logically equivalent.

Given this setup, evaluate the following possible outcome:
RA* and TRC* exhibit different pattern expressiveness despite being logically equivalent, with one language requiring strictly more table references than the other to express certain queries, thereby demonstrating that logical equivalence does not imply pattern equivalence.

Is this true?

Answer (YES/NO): YES